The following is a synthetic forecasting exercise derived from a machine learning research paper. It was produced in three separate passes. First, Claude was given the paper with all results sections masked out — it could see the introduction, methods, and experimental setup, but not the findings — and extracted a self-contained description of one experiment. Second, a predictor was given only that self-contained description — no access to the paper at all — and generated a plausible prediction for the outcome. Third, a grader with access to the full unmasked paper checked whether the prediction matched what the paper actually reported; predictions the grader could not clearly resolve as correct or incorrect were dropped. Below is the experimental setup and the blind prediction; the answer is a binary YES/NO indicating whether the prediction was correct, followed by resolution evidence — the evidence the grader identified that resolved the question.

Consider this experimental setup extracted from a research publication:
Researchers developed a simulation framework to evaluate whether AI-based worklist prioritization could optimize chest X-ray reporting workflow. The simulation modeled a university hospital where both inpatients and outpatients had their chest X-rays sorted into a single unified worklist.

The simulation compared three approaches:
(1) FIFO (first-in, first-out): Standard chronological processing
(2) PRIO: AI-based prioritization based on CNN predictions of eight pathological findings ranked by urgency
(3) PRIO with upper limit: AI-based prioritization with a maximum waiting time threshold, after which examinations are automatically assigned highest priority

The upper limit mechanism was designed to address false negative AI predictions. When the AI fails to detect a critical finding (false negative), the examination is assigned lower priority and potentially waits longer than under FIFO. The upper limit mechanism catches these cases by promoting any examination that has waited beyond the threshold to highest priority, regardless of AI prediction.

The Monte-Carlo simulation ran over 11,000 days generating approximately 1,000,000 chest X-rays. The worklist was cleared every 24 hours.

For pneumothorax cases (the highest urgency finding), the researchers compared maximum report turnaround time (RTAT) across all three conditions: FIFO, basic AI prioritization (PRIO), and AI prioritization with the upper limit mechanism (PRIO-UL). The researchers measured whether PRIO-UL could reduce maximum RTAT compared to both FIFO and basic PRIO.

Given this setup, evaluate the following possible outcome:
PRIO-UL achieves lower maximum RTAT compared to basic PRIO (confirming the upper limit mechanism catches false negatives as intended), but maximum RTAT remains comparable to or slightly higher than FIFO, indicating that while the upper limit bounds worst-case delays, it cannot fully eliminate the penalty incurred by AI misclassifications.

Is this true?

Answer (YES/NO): YES